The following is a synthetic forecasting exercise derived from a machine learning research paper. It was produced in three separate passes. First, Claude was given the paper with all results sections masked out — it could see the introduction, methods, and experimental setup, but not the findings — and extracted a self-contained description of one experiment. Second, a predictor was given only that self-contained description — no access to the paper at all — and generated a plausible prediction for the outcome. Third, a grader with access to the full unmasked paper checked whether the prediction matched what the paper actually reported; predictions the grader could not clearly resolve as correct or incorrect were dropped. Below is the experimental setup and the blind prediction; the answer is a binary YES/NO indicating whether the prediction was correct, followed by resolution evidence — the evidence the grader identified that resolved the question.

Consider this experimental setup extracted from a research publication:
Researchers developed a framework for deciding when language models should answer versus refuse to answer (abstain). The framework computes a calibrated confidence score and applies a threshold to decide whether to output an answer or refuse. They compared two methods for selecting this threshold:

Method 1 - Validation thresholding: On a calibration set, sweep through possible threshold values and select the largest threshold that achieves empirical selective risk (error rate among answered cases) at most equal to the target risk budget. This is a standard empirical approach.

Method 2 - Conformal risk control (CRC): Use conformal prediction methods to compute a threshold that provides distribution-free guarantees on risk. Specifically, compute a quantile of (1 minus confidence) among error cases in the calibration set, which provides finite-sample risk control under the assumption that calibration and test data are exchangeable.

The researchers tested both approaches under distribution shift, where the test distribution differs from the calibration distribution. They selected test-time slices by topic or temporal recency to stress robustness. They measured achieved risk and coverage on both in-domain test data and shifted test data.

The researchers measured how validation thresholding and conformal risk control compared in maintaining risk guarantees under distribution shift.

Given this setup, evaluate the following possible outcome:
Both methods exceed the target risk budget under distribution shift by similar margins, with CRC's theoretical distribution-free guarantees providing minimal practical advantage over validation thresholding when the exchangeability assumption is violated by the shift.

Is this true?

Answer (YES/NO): NO